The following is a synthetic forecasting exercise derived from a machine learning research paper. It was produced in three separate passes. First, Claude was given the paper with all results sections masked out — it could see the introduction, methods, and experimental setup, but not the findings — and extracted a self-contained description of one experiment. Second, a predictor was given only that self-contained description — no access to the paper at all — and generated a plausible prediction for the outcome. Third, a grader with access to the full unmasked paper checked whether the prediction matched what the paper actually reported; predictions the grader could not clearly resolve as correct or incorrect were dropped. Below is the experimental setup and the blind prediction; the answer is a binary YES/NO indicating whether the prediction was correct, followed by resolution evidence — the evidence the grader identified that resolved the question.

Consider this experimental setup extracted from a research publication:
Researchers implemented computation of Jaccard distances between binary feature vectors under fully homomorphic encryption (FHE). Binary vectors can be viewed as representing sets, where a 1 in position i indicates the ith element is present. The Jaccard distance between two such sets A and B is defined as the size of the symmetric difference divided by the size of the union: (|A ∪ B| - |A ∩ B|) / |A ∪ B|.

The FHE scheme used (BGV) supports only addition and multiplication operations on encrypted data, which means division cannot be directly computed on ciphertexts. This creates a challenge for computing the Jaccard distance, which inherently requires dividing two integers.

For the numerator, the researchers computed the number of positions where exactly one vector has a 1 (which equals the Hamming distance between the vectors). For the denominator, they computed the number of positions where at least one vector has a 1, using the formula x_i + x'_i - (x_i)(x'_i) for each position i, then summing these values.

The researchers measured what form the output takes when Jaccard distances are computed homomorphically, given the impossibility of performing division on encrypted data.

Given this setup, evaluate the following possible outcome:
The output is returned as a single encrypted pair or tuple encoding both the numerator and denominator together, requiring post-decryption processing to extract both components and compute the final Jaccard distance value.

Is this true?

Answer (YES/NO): NO